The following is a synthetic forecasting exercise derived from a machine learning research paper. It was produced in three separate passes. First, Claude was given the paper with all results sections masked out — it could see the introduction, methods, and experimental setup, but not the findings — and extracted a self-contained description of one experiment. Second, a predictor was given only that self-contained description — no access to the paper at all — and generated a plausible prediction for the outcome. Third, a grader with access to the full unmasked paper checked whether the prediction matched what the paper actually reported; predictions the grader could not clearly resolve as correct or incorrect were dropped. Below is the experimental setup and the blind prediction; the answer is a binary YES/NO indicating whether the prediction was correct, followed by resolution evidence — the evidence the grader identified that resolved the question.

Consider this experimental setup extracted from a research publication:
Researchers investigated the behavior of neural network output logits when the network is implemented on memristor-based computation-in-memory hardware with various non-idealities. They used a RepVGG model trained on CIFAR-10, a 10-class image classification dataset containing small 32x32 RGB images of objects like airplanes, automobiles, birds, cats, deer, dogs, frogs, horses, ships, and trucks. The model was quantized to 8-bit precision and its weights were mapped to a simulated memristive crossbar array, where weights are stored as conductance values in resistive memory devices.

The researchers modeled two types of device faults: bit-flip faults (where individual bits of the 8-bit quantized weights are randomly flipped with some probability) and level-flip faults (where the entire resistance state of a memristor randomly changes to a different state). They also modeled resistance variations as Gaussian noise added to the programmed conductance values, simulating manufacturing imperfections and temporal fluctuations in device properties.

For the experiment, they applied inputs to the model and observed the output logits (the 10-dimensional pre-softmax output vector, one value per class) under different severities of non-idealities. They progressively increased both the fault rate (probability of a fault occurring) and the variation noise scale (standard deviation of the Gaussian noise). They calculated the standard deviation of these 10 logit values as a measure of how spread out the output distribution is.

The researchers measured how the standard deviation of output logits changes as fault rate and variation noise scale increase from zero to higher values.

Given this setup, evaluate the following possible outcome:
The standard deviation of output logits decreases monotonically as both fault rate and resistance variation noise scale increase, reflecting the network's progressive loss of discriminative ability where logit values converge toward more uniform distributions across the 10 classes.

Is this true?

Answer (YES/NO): NO